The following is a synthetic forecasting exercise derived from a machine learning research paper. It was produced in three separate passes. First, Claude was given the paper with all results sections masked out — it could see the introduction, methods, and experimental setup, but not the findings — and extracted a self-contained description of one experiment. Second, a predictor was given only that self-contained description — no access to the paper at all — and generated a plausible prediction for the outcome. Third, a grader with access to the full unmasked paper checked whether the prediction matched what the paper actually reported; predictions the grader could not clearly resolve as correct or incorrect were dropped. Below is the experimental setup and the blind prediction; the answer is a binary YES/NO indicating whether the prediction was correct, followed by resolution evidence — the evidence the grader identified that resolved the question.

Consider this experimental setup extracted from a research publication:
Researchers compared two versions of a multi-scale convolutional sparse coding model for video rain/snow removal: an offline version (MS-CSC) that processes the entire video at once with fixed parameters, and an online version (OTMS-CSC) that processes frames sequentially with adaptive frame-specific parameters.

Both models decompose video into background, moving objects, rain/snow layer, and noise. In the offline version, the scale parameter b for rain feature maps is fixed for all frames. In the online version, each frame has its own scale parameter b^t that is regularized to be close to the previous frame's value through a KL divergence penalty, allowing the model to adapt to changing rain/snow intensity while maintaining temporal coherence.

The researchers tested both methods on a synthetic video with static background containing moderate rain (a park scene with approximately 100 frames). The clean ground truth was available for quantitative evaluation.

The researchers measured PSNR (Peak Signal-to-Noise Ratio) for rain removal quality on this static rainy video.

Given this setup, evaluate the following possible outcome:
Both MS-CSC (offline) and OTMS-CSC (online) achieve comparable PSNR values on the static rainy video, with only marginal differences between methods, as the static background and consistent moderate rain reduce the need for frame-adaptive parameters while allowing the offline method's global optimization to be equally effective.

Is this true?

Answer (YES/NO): NO